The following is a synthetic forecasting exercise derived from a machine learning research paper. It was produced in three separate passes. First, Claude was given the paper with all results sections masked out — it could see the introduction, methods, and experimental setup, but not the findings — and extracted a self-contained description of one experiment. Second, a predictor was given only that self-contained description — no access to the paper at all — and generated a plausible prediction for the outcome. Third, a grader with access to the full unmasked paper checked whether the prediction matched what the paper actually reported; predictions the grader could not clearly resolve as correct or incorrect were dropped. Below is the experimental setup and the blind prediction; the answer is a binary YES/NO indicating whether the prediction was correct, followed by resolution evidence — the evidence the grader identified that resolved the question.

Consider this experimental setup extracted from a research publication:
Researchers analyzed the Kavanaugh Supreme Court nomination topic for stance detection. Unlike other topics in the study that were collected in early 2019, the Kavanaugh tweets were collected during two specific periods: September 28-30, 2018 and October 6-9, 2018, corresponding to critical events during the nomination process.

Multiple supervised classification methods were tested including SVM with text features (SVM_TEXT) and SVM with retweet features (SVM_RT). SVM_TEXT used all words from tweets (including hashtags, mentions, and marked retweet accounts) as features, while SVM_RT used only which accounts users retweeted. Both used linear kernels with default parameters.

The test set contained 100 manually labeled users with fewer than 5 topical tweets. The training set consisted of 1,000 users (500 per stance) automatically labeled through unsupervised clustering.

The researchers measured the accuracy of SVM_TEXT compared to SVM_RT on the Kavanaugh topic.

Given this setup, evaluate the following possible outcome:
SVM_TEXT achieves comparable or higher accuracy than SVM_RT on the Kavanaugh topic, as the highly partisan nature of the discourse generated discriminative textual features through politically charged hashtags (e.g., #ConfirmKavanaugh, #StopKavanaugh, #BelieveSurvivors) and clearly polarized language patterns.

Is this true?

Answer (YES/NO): NO